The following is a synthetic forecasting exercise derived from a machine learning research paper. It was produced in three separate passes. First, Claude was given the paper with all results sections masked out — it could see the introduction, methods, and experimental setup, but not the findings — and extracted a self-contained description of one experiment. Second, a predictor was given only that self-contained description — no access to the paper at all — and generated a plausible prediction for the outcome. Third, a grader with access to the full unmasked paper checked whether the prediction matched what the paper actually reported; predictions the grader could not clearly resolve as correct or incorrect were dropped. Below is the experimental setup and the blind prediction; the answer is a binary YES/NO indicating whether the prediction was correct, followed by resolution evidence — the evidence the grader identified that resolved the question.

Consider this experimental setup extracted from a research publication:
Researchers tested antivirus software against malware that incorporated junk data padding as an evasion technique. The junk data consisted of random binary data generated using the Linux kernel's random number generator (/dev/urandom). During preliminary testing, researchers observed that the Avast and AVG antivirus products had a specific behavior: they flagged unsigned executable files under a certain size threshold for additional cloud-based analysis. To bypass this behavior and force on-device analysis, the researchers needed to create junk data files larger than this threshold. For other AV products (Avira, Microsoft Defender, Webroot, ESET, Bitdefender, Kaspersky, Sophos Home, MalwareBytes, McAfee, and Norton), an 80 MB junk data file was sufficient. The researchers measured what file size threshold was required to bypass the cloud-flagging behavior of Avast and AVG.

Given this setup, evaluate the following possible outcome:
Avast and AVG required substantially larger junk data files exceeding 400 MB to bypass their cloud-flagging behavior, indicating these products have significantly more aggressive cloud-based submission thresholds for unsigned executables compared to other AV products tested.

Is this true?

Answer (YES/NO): NO